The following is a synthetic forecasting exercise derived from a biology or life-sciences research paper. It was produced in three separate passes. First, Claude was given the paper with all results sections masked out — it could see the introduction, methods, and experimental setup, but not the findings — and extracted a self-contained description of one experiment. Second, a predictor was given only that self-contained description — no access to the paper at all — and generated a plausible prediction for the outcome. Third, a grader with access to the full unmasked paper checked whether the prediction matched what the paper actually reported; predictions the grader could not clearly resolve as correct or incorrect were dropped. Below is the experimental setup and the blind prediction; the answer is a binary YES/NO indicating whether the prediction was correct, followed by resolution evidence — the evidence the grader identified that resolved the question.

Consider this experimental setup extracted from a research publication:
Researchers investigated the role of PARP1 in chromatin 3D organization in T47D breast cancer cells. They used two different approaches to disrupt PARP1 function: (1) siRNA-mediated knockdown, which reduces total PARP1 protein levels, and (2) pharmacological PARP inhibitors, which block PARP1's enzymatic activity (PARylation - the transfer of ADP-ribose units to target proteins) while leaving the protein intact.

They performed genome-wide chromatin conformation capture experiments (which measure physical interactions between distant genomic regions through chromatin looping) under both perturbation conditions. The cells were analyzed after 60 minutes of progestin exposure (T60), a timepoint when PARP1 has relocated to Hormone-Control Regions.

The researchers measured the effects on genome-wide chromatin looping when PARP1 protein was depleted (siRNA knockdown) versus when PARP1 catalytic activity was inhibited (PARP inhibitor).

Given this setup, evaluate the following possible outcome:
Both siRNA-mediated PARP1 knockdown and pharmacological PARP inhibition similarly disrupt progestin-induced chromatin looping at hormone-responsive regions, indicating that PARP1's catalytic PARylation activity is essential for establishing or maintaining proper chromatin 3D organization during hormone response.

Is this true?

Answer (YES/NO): NO